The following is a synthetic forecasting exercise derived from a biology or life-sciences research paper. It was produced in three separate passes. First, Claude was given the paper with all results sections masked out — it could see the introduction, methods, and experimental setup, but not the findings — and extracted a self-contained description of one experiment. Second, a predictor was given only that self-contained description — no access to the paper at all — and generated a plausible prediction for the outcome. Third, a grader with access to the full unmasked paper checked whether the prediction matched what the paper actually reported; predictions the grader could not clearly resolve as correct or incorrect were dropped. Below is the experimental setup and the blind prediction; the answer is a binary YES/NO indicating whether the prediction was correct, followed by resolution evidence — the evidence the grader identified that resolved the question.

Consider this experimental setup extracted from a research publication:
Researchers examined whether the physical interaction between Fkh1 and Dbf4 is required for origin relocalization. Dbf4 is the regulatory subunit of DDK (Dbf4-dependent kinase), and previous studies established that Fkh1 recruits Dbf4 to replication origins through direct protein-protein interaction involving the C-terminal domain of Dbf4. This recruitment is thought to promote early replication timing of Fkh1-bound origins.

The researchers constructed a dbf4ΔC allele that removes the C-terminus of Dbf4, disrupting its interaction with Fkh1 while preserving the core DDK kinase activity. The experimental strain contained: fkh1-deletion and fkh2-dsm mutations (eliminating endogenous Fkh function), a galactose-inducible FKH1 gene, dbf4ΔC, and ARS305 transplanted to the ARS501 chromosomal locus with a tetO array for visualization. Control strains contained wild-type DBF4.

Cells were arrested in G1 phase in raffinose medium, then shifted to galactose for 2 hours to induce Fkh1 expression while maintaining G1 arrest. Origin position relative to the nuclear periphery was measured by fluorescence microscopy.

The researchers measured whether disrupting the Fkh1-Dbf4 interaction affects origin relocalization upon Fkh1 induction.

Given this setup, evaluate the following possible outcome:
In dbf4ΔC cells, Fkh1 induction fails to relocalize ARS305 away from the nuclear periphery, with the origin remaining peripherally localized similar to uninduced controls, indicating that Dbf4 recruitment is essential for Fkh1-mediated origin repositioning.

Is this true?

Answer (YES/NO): YES